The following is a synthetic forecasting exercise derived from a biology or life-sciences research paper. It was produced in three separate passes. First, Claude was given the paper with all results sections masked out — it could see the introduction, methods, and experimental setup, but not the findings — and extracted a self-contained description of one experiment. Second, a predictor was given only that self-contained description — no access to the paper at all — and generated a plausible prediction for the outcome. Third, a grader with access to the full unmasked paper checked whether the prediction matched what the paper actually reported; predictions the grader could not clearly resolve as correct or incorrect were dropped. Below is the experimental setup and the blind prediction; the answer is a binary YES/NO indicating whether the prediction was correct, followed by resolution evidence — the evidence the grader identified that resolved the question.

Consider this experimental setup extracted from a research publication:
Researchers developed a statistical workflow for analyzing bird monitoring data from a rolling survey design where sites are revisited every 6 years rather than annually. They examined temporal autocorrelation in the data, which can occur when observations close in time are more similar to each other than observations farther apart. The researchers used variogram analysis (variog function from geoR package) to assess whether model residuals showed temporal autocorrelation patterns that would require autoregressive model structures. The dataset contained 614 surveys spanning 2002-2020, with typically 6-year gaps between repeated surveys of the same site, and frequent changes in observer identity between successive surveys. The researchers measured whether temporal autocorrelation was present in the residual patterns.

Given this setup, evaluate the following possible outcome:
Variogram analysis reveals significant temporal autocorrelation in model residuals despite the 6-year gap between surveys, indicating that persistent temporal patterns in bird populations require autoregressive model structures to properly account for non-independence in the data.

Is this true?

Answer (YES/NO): NO